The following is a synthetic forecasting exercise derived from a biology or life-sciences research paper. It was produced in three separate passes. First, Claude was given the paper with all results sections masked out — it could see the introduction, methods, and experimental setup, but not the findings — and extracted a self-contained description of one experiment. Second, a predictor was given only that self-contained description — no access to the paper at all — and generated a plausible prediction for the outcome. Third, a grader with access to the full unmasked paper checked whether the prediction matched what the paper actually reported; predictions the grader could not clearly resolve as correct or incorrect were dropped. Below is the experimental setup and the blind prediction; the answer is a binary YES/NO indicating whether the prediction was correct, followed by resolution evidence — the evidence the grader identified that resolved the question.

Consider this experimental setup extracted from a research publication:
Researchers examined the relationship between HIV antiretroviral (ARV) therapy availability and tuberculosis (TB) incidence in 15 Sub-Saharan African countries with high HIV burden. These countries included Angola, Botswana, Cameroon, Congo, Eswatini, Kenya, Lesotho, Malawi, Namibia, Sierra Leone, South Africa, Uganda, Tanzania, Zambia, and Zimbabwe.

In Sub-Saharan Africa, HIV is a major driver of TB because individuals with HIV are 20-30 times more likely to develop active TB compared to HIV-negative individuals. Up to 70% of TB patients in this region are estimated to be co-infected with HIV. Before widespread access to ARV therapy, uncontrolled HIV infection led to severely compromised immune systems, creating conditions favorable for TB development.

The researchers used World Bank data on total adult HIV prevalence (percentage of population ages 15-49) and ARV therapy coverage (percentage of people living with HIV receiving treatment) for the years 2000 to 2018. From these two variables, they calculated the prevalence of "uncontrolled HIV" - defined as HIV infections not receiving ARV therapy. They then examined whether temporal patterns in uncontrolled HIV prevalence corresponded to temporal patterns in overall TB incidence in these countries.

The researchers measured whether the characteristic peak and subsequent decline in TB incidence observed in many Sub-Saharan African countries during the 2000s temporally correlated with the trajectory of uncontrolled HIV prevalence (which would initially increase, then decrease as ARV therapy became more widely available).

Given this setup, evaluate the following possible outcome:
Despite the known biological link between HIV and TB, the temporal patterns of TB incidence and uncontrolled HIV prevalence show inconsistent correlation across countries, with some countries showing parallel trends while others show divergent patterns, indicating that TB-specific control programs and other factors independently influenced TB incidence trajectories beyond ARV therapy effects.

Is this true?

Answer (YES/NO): YES